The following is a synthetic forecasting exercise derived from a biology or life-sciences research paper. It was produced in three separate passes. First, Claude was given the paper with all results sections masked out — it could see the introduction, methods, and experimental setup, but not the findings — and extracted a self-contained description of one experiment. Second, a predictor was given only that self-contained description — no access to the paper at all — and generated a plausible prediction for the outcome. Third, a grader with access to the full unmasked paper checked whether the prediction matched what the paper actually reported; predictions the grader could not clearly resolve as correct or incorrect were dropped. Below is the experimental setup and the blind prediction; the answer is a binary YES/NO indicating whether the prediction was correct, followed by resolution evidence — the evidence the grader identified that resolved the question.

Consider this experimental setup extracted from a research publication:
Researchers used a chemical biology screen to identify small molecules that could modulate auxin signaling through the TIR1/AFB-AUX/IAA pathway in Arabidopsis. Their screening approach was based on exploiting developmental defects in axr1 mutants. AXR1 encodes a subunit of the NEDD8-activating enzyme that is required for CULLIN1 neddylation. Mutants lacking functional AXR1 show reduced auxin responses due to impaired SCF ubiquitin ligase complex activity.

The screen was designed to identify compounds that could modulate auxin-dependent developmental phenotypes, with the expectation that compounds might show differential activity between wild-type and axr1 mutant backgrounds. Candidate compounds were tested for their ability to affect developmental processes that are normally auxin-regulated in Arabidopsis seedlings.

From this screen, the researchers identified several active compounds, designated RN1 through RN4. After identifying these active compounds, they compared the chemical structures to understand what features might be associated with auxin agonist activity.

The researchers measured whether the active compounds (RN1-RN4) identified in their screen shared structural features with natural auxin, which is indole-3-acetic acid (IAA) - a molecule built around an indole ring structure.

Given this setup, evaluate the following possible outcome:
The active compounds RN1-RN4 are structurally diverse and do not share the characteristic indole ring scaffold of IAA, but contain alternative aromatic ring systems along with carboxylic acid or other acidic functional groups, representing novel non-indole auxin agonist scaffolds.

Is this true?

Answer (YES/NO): NO